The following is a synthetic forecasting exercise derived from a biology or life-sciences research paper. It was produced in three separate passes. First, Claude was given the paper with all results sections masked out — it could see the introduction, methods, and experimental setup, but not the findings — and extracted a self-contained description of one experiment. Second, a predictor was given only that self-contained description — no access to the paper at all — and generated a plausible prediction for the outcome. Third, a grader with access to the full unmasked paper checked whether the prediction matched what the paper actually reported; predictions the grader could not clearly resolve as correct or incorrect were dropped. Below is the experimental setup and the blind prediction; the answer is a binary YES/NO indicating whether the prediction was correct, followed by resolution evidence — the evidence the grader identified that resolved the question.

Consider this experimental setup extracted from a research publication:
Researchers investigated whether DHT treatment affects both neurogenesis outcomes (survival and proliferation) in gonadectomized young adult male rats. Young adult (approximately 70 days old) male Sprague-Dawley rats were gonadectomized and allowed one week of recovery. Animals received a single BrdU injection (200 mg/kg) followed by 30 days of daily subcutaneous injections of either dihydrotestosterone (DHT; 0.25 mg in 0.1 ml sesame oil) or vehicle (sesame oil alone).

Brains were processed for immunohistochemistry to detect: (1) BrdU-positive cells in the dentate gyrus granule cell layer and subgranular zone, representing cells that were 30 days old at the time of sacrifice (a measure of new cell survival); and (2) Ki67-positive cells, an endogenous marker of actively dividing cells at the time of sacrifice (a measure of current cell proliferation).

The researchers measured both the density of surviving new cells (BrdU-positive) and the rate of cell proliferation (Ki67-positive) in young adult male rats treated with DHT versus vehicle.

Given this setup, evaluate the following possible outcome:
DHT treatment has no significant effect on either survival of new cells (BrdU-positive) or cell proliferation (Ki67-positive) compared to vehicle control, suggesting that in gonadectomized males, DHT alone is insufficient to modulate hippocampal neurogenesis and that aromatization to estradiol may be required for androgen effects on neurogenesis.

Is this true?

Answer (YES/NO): NO